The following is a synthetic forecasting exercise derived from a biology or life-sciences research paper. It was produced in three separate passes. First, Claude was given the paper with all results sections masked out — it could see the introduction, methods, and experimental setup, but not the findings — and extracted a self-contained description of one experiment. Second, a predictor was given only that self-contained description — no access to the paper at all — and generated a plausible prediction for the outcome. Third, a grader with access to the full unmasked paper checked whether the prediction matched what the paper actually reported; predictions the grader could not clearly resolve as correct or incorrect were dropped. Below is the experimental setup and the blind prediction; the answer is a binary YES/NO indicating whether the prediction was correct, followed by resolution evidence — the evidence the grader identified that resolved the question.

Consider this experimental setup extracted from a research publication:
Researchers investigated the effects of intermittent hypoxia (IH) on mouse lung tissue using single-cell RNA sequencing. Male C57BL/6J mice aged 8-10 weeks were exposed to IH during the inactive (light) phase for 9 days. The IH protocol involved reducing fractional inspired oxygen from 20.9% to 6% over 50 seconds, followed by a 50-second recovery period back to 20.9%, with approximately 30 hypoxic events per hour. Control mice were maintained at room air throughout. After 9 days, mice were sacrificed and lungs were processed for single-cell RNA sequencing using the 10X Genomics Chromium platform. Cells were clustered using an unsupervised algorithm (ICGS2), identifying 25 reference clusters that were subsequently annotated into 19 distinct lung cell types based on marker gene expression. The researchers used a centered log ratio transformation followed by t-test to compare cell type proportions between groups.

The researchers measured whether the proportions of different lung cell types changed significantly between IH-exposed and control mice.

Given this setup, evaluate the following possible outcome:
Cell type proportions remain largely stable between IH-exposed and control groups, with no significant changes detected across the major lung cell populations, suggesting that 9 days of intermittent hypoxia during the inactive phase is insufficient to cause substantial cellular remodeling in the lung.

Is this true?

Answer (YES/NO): YES